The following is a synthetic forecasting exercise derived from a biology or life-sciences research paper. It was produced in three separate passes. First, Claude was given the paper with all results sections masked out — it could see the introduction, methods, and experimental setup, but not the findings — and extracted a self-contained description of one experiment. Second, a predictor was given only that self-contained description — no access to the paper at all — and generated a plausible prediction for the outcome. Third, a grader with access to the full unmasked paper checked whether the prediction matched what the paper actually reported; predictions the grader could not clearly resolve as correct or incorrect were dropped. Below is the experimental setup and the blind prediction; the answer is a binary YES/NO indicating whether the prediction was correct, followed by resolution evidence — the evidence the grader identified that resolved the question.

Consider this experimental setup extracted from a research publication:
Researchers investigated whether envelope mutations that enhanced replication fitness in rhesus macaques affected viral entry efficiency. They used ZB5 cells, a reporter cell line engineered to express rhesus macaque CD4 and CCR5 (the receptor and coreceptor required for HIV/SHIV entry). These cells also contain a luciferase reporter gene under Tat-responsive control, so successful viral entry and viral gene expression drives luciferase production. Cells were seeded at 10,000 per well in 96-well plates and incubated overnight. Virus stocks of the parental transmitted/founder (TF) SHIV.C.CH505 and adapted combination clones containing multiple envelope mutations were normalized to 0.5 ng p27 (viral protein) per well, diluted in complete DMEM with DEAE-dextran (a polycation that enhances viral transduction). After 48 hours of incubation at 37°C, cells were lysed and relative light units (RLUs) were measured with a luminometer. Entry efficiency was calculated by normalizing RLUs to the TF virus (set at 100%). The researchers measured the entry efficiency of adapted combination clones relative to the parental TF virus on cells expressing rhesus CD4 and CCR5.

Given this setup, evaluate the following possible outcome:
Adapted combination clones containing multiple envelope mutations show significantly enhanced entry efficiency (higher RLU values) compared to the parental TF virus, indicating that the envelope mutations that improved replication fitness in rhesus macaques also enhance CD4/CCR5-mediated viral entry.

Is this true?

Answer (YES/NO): NO